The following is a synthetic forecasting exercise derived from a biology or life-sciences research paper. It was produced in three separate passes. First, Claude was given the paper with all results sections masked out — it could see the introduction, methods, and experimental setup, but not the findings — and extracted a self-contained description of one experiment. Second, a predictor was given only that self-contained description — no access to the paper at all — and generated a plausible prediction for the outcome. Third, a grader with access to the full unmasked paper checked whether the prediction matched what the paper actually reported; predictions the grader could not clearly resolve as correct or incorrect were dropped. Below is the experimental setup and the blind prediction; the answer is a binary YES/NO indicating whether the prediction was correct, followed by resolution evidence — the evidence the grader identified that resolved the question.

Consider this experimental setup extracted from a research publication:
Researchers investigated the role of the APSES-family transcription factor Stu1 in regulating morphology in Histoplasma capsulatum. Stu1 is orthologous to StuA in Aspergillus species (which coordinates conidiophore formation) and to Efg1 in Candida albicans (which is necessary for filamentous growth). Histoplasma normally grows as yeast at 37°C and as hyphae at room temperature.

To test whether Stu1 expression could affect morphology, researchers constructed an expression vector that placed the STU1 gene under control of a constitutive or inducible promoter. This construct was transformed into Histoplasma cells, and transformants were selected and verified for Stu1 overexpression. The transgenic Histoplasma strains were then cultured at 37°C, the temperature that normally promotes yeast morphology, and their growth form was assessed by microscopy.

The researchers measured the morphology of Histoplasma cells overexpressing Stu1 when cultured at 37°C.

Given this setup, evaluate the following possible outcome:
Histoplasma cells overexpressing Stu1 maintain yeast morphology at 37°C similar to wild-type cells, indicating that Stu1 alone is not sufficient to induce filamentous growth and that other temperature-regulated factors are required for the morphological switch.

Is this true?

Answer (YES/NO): NO